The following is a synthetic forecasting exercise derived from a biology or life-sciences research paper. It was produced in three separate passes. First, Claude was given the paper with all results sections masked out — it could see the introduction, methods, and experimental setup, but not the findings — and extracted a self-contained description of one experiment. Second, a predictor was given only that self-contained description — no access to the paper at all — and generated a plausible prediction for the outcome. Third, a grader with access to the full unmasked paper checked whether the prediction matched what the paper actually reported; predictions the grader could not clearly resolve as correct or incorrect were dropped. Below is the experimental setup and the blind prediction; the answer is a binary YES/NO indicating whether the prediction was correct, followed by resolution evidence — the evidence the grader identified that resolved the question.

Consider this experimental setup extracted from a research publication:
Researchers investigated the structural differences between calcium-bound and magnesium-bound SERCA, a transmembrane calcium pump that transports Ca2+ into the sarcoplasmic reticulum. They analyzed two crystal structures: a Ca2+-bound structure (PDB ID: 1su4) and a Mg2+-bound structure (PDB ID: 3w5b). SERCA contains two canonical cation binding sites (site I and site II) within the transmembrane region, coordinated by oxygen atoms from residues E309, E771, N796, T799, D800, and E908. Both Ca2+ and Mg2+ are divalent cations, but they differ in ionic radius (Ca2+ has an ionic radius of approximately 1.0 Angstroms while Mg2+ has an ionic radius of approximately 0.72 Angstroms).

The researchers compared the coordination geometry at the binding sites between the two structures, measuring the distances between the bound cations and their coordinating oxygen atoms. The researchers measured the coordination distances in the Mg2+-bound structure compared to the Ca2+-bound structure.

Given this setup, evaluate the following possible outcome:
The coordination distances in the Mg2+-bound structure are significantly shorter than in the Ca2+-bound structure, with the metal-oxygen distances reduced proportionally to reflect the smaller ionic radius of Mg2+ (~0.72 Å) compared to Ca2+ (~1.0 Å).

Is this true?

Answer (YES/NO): NO